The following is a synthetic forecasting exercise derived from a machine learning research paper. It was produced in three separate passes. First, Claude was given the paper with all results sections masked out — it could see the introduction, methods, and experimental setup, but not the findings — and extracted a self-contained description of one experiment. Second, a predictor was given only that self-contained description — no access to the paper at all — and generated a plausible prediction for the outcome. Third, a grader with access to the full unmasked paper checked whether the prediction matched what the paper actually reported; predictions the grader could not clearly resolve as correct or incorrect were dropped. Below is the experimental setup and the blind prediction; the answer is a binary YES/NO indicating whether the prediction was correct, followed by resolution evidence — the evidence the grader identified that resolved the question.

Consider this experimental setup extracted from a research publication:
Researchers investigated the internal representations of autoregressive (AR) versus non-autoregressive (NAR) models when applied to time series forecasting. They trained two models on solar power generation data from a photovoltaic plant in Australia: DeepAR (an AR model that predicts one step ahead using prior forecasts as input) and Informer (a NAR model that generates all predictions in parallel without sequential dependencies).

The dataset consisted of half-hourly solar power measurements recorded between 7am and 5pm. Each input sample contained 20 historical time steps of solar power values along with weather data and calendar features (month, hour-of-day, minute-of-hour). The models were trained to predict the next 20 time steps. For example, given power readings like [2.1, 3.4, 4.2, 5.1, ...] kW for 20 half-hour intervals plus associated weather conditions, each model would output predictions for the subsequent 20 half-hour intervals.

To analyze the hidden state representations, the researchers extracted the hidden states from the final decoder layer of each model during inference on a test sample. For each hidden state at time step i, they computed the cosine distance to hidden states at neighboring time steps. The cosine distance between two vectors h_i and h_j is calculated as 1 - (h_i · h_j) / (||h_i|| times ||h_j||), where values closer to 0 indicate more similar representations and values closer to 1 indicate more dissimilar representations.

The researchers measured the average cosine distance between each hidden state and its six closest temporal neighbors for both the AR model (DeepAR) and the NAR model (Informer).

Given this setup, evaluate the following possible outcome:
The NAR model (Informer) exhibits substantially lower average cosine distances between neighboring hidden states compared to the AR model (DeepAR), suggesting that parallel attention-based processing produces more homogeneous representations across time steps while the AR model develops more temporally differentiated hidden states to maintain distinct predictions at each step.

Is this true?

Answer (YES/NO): NO